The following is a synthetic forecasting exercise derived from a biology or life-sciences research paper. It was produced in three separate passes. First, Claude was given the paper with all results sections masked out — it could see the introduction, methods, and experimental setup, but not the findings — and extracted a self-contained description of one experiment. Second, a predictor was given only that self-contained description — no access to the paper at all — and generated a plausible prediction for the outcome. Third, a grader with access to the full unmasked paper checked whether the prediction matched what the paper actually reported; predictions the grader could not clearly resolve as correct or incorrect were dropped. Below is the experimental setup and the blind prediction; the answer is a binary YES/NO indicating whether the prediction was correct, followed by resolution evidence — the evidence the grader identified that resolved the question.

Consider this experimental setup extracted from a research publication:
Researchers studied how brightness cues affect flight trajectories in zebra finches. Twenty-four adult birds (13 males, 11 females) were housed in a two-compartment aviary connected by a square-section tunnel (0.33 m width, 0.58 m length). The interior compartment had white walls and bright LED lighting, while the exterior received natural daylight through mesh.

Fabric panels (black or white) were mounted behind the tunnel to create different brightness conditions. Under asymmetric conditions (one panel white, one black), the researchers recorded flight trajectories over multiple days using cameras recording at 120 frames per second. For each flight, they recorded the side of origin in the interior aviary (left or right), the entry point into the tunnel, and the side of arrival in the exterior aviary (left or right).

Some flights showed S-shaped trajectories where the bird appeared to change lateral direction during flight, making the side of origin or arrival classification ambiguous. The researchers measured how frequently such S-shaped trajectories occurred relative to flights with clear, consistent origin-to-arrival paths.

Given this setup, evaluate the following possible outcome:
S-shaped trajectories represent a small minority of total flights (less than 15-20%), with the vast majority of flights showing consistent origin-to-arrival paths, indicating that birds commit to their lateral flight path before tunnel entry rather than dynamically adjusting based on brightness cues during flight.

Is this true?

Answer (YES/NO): YES